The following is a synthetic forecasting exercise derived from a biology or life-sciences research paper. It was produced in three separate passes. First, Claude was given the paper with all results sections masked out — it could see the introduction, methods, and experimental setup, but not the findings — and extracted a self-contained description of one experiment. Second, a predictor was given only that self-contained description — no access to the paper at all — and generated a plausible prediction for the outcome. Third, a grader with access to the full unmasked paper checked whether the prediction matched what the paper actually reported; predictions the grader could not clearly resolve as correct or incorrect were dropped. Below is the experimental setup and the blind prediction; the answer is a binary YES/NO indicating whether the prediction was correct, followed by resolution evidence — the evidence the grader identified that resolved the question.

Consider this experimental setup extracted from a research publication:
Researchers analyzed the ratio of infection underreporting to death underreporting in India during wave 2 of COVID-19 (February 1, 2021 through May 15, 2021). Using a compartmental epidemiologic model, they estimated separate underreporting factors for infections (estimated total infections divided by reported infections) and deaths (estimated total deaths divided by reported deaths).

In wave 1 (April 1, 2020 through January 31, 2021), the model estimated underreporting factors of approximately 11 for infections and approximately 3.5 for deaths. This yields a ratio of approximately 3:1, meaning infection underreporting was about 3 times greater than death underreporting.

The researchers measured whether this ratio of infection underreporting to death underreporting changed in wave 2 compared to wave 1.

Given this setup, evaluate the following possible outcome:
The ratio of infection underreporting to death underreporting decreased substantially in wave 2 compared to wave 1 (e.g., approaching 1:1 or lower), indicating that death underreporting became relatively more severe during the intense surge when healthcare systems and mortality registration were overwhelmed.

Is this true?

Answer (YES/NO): NO